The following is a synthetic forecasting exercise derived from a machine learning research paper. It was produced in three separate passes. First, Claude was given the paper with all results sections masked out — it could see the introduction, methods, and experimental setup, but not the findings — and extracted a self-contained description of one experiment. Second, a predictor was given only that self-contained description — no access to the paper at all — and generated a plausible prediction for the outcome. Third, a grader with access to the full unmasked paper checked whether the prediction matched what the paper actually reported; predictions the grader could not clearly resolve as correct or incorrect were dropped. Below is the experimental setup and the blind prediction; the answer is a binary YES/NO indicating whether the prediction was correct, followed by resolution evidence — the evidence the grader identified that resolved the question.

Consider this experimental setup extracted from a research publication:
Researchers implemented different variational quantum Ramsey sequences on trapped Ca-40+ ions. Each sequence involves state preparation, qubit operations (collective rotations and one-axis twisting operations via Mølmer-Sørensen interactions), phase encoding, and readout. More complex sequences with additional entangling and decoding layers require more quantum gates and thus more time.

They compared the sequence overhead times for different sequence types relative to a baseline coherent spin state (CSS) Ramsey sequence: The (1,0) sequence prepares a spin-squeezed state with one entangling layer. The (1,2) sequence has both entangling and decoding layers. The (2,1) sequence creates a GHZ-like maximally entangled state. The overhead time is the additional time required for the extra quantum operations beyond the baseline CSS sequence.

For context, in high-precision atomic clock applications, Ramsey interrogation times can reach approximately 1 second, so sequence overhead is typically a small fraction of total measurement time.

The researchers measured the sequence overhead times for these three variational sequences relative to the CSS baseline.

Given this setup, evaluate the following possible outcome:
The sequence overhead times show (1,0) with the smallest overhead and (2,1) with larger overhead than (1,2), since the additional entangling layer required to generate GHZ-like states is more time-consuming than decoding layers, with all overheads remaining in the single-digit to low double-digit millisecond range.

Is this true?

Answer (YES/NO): NO